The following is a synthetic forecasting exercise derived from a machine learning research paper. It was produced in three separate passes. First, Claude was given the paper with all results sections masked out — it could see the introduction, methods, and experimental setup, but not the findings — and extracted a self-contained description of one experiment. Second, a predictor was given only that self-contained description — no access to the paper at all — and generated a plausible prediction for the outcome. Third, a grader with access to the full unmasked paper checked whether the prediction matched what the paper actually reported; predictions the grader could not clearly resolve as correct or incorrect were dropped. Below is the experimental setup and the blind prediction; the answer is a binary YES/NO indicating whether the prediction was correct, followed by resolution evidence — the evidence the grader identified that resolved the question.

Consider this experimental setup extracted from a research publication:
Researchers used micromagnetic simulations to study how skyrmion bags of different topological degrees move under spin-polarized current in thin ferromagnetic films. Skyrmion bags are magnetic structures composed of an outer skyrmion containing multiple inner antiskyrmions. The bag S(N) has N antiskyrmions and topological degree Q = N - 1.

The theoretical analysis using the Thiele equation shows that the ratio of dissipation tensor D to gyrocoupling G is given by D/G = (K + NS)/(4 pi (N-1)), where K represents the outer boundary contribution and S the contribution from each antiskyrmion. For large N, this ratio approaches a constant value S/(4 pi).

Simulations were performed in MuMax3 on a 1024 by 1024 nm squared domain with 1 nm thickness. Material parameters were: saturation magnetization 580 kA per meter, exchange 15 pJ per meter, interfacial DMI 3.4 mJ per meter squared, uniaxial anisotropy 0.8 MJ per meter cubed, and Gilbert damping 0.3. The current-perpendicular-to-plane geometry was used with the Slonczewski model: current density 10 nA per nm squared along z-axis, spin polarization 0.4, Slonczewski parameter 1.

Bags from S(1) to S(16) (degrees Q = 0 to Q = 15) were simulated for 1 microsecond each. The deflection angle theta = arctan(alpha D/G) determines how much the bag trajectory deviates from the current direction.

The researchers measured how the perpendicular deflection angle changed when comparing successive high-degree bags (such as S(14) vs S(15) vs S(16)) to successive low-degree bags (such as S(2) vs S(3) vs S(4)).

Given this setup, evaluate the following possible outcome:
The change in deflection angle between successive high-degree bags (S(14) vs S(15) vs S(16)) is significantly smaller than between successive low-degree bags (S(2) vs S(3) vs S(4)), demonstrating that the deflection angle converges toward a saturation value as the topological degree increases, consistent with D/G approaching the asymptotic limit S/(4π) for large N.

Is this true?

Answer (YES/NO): YES